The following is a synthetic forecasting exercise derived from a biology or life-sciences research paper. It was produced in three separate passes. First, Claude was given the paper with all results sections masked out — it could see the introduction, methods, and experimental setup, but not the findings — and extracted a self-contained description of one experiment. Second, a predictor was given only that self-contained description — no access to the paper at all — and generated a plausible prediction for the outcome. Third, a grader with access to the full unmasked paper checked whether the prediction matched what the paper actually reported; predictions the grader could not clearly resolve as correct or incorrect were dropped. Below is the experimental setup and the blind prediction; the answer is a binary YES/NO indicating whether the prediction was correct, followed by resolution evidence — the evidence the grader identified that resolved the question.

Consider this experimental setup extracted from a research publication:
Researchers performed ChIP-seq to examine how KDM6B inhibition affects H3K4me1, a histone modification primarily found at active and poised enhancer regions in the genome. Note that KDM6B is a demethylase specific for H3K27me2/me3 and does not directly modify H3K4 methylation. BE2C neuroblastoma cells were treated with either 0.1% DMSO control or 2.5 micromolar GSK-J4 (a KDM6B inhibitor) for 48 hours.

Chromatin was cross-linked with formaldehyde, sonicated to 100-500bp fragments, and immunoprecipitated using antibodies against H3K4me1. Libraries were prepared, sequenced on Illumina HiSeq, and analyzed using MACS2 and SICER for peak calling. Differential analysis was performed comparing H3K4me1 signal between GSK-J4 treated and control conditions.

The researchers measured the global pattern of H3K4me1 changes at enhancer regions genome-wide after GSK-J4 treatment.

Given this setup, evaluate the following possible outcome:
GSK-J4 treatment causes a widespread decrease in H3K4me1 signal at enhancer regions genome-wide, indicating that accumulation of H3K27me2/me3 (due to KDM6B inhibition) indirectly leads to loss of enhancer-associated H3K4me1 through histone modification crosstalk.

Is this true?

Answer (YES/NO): YES